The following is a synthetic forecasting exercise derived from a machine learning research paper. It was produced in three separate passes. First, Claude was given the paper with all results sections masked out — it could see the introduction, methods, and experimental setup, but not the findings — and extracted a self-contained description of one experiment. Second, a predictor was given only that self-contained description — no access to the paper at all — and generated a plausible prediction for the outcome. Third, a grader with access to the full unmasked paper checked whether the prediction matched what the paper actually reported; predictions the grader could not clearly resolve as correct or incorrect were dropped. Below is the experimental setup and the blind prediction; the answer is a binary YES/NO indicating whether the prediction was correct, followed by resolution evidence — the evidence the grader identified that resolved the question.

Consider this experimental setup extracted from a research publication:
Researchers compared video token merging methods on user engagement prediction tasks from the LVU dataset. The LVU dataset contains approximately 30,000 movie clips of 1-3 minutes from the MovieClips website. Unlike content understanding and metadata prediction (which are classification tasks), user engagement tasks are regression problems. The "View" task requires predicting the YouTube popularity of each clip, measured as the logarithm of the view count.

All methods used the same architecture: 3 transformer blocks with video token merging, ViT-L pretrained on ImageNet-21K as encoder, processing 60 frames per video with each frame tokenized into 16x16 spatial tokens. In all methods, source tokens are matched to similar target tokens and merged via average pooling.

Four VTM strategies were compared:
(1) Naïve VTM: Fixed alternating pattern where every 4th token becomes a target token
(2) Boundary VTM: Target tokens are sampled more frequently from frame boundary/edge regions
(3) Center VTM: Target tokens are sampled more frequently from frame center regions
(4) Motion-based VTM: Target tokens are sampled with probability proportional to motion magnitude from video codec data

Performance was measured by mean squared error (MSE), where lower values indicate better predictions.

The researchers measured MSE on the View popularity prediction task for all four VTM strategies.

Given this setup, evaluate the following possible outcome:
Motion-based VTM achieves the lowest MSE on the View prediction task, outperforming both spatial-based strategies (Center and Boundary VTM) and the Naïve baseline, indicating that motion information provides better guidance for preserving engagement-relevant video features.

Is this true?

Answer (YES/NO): NO